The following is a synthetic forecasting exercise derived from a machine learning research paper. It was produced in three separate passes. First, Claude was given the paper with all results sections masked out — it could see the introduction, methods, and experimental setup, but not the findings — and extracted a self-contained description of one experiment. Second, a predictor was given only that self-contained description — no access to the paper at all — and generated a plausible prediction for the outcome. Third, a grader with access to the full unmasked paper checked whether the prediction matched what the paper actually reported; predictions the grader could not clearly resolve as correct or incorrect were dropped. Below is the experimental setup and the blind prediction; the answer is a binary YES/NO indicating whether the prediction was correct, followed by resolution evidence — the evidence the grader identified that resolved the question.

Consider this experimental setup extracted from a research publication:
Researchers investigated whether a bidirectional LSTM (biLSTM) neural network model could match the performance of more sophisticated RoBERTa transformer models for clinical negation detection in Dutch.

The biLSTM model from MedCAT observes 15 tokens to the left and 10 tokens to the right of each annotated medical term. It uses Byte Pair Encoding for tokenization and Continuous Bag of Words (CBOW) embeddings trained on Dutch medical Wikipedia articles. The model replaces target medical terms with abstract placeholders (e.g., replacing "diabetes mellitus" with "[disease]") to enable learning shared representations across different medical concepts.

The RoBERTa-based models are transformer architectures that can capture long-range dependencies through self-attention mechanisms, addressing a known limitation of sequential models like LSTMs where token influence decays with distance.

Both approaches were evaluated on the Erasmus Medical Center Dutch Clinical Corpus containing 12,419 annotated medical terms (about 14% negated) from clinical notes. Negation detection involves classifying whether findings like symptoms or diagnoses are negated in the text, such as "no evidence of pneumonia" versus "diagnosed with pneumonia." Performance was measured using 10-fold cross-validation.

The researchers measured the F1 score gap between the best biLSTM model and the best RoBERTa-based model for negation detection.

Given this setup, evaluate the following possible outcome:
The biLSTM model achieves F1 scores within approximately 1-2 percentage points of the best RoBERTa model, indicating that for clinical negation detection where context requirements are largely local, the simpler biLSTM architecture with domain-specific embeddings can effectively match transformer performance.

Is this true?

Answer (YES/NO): NO